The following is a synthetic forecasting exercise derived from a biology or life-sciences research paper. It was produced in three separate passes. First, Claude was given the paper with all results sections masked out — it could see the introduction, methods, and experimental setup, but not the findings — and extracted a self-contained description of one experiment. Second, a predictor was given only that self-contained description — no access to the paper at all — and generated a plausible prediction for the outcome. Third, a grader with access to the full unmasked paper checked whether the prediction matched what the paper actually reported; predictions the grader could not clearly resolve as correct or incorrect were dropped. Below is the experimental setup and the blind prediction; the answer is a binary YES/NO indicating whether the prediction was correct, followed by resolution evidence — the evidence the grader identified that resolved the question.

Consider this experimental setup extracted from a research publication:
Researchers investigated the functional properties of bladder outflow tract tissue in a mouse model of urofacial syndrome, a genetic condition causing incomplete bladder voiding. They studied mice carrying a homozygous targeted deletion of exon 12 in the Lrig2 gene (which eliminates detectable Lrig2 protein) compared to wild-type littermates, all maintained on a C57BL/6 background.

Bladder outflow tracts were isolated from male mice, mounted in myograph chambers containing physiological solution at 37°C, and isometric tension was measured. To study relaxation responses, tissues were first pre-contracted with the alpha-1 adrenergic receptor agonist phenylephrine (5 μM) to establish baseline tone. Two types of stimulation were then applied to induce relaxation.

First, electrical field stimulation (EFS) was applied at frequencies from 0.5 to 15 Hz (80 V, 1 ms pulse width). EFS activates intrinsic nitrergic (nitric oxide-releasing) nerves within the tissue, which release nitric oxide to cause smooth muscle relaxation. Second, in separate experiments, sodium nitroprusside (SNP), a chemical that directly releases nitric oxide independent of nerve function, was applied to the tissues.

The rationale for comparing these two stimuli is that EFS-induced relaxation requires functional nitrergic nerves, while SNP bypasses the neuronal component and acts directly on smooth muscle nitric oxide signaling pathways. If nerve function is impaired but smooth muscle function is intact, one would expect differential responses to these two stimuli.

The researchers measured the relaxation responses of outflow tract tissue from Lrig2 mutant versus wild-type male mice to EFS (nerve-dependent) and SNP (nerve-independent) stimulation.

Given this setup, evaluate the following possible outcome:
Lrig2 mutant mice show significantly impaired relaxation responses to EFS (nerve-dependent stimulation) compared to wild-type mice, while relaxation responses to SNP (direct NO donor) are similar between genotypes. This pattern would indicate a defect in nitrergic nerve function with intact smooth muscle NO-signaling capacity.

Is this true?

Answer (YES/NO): YES